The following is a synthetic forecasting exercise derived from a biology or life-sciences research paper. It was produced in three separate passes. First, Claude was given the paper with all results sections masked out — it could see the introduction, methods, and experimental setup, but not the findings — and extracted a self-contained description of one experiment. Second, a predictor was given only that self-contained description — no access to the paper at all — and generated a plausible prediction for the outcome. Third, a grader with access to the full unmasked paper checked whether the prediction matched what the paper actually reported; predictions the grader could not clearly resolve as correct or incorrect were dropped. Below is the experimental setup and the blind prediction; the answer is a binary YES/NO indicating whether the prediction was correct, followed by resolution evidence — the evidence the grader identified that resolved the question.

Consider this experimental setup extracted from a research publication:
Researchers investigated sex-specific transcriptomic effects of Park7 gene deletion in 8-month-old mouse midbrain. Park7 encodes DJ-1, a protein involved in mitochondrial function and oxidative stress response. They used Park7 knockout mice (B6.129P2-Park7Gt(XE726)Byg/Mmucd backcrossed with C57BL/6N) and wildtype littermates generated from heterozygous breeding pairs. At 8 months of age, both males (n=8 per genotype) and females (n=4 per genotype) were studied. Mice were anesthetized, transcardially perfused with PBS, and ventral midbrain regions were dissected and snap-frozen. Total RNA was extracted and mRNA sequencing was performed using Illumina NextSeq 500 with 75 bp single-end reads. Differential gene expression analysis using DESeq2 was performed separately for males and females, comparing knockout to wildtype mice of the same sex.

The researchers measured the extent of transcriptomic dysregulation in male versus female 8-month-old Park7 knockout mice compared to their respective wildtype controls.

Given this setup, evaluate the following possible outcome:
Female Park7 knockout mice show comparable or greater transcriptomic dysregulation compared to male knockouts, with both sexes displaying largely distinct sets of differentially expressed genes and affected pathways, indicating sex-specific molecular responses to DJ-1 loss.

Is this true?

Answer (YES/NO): NO